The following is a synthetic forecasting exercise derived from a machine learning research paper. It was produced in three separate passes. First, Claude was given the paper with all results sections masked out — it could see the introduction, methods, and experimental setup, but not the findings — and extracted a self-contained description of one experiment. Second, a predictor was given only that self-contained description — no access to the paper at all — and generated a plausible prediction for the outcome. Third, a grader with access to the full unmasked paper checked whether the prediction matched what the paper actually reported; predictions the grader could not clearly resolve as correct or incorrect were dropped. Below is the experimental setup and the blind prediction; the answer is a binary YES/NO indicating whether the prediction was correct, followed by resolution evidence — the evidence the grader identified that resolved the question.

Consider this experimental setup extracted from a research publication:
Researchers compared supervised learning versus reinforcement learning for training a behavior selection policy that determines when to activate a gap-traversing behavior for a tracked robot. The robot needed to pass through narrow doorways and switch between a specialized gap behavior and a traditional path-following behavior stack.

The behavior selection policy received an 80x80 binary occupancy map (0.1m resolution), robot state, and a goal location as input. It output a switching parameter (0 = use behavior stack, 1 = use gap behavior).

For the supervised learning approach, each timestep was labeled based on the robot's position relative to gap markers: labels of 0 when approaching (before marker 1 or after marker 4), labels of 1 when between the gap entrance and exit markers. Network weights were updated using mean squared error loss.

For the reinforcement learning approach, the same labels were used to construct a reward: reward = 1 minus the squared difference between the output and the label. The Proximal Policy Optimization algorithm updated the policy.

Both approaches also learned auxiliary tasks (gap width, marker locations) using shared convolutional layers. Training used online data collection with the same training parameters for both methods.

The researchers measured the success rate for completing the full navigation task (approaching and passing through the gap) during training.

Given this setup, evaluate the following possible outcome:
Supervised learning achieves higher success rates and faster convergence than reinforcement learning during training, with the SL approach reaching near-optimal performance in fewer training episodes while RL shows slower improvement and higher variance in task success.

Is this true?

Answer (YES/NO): NO